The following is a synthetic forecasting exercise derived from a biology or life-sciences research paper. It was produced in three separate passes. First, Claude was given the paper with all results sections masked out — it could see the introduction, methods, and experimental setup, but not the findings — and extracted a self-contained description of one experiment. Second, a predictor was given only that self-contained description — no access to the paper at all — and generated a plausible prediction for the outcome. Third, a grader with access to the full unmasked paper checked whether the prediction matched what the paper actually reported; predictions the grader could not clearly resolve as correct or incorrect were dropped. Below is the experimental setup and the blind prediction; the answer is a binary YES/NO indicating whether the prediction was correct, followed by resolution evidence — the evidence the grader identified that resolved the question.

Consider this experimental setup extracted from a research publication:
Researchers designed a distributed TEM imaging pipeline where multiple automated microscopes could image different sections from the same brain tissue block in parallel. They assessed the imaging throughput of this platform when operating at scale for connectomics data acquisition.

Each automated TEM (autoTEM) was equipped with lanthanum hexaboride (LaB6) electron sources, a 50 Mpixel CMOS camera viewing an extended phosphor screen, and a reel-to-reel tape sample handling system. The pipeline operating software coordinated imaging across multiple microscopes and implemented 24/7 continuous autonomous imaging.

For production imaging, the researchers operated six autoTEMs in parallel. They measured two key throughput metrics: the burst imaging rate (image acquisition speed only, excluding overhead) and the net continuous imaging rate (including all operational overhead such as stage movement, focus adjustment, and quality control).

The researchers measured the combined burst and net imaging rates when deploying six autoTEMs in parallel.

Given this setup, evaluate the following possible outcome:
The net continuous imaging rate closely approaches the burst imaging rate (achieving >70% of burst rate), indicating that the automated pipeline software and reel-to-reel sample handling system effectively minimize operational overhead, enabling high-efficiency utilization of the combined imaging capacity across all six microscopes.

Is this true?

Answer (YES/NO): NO